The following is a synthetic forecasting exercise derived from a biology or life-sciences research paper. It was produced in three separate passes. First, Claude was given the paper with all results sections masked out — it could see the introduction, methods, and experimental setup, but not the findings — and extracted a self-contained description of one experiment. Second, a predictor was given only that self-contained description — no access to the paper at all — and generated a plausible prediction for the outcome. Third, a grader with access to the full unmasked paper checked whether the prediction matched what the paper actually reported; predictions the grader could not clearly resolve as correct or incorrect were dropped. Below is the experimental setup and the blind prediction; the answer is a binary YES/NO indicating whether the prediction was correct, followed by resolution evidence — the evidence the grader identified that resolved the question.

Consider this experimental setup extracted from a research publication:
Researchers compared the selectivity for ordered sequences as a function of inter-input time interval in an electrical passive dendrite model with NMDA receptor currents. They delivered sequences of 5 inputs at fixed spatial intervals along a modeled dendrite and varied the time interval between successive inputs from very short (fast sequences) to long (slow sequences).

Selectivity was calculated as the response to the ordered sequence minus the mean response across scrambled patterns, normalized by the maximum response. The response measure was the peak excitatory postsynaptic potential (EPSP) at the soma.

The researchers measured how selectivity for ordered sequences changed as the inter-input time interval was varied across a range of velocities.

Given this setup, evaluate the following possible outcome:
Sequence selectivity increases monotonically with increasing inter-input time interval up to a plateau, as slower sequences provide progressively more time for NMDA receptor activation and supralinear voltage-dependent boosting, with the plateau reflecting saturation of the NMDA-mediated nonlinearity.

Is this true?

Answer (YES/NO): NO